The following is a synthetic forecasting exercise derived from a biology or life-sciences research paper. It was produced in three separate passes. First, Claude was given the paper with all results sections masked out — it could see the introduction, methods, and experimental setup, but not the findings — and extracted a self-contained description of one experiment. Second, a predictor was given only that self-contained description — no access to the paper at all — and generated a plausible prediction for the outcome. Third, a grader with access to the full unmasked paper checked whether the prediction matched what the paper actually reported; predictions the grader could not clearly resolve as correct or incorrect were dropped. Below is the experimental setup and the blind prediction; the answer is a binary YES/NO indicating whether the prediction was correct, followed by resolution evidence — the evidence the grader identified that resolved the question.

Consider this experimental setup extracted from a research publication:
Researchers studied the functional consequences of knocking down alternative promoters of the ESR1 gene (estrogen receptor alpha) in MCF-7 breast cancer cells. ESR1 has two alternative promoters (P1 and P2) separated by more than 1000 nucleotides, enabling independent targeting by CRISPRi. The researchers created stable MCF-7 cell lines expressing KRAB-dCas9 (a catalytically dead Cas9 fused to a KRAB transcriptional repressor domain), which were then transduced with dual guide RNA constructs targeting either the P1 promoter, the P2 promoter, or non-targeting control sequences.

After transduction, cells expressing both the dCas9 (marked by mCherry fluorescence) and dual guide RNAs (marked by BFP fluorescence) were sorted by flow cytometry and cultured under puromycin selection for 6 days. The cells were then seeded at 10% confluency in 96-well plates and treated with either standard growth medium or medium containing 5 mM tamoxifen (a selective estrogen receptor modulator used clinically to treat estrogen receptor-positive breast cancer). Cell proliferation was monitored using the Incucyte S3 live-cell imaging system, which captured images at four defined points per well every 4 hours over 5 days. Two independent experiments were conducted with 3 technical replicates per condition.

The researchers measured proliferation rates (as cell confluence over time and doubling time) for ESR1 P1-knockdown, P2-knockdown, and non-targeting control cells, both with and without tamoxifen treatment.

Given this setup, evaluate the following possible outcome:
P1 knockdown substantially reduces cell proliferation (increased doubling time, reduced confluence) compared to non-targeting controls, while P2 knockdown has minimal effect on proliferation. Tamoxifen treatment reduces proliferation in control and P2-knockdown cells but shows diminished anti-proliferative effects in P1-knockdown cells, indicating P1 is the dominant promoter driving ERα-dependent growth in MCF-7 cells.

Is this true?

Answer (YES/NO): NO